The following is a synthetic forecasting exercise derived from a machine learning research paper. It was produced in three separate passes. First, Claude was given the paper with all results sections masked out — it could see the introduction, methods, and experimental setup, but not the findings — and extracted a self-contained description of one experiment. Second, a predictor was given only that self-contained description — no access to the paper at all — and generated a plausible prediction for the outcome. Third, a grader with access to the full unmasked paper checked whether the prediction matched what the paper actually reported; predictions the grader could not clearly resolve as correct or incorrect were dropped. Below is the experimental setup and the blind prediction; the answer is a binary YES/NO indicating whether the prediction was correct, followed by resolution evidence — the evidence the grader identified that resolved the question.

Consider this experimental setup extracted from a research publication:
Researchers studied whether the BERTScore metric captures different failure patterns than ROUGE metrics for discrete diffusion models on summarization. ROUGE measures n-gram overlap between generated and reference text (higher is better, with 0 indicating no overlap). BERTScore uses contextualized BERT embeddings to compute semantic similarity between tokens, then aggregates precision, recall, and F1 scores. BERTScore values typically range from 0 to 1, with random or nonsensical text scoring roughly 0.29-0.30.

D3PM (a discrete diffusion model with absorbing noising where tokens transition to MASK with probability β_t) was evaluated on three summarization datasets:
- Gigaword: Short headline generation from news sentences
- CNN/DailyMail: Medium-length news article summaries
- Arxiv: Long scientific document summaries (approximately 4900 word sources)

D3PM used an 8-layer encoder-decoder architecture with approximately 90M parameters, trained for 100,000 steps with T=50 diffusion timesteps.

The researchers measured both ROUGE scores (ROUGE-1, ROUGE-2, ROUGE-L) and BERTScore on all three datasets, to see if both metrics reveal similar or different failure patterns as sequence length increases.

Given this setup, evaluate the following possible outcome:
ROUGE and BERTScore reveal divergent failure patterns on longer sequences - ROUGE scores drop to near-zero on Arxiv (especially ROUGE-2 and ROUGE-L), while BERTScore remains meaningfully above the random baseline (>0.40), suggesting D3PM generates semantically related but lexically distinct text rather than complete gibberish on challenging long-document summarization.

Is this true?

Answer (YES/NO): NO